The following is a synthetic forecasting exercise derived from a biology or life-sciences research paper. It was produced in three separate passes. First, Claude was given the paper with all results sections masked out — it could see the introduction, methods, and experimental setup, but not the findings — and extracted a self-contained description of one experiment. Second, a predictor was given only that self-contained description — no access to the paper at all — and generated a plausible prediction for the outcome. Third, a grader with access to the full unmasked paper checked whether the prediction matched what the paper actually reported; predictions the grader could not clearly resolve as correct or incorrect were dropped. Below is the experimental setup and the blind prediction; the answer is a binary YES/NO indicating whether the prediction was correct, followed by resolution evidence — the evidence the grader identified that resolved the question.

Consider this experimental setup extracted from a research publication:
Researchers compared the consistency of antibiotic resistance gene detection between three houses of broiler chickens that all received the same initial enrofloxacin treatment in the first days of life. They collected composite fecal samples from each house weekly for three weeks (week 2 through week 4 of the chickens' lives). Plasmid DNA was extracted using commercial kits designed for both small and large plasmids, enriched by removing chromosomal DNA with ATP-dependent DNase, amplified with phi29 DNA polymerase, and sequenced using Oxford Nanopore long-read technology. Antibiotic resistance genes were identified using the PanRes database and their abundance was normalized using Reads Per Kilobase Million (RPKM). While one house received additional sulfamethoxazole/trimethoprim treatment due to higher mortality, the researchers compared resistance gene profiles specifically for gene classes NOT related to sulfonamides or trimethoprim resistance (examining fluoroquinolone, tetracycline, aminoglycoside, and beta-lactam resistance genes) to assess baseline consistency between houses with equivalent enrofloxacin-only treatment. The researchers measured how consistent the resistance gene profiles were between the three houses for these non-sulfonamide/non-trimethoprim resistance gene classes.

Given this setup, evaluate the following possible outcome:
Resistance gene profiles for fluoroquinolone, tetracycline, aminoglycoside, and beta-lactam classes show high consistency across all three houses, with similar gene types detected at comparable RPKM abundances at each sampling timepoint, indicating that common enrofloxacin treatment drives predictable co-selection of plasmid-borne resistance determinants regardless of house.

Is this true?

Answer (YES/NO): NO